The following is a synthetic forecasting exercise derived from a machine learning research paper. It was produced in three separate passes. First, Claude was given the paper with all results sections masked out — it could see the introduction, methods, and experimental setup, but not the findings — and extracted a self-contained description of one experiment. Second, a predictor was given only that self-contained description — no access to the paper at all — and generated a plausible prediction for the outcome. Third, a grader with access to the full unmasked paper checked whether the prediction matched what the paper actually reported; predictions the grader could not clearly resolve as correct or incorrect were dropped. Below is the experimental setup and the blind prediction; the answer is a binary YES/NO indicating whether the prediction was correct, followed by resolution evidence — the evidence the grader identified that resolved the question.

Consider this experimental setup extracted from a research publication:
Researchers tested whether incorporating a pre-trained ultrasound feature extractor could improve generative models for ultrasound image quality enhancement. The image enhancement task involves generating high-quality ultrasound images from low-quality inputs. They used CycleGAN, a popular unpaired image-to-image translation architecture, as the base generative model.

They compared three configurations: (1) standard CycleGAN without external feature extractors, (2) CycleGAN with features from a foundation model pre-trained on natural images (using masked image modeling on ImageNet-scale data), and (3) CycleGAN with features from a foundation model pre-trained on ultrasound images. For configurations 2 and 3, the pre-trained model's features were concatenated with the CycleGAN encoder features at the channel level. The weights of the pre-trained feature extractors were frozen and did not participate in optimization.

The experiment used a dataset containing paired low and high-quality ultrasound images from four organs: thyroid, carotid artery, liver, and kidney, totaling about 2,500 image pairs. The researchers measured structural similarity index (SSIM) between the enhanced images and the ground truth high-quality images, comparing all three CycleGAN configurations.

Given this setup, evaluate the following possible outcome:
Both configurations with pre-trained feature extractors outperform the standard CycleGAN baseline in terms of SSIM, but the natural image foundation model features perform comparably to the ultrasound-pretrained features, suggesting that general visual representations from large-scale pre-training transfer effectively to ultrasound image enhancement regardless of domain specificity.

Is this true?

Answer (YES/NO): NO